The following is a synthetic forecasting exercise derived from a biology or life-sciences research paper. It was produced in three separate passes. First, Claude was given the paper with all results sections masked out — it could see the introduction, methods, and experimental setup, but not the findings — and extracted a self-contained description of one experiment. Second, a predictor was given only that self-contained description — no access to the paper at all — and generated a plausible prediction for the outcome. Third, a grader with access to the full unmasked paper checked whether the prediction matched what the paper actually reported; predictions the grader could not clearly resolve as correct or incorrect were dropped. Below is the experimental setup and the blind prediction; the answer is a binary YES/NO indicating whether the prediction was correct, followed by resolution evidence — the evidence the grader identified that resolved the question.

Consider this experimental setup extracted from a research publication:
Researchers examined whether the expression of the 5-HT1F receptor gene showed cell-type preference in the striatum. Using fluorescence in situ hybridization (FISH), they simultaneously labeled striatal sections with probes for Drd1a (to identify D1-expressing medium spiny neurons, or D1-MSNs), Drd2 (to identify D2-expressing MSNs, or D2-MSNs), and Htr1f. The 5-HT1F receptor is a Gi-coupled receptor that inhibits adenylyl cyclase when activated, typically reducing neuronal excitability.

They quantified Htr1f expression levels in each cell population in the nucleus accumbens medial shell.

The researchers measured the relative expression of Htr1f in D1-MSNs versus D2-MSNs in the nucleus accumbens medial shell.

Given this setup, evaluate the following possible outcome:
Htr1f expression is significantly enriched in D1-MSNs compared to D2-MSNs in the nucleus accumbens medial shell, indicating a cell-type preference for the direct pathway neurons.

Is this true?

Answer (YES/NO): YES